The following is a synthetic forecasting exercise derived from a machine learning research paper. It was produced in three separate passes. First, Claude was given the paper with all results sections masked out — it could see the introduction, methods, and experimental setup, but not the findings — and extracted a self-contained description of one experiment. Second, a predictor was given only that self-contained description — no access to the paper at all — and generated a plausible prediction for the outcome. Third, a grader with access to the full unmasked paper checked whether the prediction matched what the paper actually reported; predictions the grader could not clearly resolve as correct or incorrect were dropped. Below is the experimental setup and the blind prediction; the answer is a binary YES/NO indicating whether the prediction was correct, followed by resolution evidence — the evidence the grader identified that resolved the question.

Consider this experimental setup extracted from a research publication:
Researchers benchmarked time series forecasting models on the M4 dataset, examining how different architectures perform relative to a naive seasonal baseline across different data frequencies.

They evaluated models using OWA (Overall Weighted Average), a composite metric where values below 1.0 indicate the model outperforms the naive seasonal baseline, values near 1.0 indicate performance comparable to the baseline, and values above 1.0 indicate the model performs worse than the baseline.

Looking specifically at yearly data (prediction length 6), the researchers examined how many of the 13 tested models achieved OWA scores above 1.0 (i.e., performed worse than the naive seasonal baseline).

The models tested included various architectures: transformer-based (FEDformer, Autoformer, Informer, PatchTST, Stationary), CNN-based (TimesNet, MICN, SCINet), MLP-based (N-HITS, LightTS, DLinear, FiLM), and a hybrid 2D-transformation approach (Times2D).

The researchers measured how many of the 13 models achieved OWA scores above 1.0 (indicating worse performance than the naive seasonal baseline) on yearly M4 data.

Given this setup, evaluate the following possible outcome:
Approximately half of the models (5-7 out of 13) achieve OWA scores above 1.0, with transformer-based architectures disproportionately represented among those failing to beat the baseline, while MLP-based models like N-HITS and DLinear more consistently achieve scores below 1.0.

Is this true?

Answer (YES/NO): NO